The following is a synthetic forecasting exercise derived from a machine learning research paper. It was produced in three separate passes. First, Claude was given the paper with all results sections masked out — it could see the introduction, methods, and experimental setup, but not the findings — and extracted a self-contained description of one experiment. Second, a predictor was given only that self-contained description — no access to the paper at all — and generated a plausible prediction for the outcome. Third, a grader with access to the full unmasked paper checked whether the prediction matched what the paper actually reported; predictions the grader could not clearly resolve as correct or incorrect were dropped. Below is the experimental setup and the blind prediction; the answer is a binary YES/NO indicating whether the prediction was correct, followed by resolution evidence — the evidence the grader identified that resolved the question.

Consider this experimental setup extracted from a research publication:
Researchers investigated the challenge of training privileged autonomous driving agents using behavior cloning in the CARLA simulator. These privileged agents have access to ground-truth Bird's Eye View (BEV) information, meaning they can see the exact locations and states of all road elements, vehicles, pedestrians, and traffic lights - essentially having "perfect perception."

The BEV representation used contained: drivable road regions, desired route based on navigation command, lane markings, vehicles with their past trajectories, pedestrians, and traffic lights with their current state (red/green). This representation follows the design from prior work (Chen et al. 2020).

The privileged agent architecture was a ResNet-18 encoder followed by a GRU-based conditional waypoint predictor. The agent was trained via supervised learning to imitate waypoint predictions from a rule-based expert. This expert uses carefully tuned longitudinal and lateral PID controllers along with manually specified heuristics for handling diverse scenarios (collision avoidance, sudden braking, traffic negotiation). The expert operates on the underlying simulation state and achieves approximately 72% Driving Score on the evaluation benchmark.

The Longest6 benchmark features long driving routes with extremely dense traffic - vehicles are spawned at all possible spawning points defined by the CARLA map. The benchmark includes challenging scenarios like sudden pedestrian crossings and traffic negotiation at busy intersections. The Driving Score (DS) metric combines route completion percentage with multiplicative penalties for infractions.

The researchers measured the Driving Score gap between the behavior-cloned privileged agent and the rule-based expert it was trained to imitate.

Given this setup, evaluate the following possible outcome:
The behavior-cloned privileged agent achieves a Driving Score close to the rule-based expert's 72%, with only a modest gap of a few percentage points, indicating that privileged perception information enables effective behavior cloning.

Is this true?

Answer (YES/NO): NO